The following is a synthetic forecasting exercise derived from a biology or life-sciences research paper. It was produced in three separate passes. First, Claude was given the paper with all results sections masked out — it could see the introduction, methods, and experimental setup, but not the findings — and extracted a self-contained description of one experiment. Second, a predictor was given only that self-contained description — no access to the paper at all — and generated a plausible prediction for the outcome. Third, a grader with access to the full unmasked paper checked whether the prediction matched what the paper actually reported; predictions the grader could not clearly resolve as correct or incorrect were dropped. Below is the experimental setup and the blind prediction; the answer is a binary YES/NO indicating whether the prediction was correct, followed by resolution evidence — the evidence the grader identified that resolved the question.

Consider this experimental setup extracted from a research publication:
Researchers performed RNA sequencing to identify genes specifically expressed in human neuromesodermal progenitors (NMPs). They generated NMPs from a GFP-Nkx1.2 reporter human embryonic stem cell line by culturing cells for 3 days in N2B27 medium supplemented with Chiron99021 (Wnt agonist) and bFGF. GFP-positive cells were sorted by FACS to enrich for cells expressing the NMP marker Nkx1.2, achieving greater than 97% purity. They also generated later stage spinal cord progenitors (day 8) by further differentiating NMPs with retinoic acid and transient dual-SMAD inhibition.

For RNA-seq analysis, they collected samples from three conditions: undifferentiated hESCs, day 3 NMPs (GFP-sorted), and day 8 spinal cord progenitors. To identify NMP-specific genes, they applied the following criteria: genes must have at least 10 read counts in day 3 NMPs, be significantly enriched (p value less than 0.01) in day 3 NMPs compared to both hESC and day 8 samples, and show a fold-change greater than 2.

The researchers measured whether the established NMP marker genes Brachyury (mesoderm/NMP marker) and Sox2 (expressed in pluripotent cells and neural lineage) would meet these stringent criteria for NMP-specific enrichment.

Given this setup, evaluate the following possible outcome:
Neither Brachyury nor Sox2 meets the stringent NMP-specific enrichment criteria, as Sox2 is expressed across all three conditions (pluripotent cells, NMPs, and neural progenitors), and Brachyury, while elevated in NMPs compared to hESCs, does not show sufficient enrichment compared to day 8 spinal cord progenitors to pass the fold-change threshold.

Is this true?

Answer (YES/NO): NO